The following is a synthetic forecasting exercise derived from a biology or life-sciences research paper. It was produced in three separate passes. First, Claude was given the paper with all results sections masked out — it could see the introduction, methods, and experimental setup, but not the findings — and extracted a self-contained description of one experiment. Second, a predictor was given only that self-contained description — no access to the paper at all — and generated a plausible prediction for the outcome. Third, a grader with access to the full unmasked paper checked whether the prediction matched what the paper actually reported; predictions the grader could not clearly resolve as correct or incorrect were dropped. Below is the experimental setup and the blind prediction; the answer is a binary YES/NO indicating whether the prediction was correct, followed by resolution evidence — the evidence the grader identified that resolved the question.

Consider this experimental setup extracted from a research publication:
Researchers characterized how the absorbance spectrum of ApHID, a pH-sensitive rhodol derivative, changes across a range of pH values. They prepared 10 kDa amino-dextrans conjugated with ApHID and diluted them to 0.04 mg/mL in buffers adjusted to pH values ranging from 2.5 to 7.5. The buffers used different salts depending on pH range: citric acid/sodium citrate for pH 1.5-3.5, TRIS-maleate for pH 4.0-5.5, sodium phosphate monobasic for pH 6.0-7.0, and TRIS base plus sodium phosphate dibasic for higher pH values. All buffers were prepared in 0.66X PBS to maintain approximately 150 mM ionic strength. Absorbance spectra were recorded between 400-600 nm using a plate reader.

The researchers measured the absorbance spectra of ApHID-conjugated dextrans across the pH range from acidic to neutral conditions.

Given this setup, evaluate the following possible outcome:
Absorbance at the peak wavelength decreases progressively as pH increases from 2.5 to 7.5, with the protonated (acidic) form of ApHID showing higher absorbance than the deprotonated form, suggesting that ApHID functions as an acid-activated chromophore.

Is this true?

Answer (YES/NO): YES